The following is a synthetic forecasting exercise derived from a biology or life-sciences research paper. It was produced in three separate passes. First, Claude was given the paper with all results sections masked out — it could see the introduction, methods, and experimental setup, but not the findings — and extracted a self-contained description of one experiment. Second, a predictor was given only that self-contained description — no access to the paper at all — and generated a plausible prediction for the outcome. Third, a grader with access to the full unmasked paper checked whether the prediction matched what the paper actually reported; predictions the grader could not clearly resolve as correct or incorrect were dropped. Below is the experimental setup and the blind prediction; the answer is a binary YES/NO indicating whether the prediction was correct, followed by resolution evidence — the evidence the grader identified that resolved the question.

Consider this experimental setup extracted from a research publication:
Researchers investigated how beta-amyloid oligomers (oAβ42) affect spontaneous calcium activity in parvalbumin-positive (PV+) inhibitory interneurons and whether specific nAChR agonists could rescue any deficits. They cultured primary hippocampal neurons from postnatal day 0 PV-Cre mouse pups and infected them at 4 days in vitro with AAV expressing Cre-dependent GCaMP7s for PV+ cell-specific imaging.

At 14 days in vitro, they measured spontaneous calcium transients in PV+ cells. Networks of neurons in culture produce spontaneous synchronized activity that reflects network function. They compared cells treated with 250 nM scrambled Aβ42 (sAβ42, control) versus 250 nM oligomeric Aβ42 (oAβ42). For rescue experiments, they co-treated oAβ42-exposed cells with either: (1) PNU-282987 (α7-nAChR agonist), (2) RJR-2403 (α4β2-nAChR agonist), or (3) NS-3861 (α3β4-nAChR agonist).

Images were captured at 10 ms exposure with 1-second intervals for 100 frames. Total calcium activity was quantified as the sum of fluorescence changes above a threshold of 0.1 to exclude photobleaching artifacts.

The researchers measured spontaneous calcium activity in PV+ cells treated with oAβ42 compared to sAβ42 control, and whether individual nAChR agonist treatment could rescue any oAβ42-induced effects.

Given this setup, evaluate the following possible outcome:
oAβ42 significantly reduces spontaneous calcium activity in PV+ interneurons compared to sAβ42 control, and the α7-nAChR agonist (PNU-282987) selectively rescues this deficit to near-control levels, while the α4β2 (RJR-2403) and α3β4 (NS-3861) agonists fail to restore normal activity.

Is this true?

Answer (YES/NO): YES